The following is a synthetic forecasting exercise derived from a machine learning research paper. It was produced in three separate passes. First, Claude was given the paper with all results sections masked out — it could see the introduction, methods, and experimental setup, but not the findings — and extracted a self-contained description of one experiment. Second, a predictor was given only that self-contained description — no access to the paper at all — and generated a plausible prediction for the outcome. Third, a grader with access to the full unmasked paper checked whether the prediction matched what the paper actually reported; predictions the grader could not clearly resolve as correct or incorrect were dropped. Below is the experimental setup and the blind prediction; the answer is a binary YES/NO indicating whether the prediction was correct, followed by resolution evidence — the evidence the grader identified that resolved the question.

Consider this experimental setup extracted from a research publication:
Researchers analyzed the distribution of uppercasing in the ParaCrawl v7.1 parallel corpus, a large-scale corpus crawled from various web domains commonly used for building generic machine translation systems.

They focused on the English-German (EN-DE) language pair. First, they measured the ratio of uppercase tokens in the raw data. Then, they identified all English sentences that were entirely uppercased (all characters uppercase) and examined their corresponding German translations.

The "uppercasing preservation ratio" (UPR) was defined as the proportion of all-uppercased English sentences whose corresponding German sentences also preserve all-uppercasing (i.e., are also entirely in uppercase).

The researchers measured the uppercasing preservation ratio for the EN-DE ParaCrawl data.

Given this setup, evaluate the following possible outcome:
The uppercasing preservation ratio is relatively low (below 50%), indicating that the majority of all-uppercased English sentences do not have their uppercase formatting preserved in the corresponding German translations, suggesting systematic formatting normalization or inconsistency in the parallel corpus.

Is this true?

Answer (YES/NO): YES